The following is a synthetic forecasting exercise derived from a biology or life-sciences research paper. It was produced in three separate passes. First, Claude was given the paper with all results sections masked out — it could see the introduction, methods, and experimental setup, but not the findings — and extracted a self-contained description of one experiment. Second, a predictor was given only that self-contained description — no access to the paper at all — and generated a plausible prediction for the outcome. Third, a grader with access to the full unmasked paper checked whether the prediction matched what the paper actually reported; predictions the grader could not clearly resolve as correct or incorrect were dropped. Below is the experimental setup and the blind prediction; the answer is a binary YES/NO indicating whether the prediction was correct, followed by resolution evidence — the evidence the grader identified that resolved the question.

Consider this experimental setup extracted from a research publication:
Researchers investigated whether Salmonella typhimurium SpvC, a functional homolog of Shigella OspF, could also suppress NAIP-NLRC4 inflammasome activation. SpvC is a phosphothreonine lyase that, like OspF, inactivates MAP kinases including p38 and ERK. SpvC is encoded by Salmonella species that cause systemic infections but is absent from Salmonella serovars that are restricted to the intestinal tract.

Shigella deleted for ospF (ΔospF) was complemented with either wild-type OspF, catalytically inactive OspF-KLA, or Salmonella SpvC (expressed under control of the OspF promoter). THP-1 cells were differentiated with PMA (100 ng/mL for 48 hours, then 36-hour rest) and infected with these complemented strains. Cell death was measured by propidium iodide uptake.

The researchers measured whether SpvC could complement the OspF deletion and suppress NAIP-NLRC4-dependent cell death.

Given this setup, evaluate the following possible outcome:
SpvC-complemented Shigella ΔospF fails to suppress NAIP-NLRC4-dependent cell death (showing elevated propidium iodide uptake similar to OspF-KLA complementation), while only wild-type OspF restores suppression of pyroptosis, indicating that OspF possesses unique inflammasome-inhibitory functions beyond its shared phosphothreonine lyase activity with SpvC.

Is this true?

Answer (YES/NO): NO